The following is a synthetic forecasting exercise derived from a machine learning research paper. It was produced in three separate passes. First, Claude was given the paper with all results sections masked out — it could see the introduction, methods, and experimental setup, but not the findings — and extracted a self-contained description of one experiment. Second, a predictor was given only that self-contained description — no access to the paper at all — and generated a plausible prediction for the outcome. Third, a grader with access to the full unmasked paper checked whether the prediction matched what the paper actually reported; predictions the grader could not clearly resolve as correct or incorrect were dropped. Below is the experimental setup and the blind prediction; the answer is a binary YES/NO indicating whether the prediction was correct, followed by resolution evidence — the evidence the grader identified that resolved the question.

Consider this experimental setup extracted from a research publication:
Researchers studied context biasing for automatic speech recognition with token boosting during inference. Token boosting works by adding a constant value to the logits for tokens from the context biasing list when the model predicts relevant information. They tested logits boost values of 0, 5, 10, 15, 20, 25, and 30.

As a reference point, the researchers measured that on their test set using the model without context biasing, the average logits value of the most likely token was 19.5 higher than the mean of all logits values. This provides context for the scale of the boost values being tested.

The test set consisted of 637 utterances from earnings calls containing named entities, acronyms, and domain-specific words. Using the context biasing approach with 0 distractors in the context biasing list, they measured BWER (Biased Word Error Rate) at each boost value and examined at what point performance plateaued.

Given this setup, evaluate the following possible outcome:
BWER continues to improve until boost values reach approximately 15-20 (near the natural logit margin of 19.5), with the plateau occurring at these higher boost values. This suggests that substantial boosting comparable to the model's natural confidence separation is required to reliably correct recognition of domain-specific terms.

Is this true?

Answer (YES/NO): NO